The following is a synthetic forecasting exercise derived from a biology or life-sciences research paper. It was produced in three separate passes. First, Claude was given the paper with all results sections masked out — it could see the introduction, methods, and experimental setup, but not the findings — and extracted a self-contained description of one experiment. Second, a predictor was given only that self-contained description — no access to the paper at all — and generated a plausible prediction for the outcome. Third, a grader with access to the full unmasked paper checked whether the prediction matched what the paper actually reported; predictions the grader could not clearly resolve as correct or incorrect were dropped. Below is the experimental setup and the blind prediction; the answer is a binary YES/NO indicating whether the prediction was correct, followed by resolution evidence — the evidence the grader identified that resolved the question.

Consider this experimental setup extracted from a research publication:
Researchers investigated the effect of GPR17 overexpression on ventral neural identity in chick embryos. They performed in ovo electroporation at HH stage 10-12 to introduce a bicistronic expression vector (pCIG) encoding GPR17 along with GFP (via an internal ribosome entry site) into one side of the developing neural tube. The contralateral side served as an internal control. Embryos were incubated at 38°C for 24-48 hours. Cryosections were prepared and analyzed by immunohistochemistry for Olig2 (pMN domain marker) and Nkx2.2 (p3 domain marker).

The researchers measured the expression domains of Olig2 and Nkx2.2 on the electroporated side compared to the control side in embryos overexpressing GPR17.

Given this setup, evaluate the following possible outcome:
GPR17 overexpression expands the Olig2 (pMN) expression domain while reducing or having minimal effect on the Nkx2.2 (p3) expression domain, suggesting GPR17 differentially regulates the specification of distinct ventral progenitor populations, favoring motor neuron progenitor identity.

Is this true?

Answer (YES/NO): NO